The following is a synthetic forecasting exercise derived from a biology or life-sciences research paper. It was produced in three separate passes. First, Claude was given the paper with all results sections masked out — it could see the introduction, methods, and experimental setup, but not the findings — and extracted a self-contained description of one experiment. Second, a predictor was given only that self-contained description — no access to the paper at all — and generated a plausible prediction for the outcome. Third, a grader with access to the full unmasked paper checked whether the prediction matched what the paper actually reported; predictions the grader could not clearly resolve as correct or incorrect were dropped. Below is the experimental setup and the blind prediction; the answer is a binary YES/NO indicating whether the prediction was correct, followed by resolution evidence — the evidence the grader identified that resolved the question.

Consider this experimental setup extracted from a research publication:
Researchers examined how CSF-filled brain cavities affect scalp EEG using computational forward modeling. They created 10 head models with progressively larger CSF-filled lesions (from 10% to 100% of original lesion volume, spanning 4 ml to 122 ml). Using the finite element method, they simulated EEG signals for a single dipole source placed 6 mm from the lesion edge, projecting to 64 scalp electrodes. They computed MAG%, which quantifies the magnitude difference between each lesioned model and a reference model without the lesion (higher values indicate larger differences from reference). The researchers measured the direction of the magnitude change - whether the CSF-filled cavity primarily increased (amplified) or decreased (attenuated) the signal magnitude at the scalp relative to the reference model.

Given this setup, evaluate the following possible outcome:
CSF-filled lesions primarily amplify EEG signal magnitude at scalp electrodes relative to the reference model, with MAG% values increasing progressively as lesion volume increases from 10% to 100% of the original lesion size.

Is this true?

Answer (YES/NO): NO